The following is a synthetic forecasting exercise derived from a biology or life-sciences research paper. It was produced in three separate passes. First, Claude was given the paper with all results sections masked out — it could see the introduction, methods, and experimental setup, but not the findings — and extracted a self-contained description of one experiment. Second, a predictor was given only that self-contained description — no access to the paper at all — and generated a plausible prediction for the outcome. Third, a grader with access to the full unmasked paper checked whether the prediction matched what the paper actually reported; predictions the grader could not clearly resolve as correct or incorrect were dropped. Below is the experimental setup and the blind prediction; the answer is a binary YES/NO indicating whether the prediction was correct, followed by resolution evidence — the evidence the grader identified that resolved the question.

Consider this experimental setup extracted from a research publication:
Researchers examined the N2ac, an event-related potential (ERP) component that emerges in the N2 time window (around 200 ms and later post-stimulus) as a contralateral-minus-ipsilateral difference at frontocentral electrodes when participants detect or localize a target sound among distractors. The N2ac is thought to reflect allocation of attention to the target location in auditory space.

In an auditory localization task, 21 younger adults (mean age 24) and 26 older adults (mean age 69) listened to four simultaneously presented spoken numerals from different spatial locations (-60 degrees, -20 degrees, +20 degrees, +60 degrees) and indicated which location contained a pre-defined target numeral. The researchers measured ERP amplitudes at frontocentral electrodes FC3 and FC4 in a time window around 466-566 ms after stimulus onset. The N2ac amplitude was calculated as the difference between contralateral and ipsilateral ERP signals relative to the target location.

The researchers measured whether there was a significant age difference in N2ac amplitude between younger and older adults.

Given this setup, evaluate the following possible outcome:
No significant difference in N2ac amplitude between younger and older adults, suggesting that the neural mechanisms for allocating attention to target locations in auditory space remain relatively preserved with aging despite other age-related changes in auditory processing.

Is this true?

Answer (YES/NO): YES